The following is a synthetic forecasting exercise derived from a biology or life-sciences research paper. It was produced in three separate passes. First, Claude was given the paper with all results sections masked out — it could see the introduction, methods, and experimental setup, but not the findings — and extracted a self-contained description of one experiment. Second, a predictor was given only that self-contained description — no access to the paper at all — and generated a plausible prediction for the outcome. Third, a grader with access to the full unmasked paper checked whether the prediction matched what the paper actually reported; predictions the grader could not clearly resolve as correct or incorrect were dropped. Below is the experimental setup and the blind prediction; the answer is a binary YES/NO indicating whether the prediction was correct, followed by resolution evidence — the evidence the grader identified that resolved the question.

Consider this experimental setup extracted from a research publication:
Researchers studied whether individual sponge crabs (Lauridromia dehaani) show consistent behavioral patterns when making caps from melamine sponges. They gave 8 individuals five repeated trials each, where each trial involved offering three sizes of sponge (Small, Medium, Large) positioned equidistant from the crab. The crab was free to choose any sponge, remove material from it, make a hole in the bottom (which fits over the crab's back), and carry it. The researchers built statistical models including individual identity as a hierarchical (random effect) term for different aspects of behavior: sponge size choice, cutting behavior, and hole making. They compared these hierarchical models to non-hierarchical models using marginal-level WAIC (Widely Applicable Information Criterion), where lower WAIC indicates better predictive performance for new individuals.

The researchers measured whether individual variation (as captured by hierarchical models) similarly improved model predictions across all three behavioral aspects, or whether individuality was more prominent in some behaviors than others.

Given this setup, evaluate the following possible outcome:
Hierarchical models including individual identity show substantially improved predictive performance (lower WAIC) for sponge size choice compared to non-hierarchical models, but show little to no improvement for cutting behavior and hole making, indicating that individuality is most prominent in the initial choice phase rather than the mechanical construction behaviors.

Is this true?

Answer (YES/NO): NO